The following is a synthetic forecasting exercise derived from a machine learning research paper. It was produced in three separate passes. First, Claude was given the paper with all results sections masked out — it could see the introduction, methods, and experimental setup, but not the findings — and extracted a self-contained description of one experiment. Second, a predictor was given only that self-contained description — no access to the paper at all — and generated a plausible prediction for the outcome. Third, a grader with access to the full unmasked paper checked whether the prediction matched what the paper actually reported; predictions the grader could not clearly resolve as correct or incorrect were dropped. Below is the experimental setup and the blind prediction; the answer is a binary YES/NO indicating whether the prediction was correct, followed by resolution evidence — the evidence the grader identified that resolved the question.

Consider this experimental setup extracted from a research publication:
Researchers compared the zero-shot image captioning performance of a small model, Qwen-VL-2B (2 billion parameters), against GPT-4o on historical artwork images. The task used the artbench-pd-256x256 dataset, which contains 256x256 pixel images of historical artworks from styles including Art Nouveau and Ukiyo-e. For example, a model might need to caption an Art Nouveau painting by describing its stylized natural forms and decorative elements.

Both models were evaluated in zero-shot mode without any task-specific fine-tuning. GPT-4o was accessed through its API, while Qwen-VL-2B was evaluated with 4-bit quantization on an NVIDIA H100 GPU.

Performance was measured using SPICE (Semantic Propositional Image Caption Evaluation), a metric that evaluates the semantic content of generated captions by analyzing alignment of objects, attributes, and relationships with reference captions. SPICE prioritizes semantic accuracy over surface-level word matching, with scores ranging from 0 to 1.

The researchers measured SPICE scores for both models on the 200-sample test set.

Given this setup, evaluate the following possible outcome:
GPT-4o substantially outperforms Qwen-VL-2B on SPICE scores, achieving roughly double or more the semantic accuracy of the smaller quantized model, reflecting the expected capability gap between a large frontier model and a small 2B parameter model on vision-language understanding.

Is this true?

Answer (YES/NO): NO